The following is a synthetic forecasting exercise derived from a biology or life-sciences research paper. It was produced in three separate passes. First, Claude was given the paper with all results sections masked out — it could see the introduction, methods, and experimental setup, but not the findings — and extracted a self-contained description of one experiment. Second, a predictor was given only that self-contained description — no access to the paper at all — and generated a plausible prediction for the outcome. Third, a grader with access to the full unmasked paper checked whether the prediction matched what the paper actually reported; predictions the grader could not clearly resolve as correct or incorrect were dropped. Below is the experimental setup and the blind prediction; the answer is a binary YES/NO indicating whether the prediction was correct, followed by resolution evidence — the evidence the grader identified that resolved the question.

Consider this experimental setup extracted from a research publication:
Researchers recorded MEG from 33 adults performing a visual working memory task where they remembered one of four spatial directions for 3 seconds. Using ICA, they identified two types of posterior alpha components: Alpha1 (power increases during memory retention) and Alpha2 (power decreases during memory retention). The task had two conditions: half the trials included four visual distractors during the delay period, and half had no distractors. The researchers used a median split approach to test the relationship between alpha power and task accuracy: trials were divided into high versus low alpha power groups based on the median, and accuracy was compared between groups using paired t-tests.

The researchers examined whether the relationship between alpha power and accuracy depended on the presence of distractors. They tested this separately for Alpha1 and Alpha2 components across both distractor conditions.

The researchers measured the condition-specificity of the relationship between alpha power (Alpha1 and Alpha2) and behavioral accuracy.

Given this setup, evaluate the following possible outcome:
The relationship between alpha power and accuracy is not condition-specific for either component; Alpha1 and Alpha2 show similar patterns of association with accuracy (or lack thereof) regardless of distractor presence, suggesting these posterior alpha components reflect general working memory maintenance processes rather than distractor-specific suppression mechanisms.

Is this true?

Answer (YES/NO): NO